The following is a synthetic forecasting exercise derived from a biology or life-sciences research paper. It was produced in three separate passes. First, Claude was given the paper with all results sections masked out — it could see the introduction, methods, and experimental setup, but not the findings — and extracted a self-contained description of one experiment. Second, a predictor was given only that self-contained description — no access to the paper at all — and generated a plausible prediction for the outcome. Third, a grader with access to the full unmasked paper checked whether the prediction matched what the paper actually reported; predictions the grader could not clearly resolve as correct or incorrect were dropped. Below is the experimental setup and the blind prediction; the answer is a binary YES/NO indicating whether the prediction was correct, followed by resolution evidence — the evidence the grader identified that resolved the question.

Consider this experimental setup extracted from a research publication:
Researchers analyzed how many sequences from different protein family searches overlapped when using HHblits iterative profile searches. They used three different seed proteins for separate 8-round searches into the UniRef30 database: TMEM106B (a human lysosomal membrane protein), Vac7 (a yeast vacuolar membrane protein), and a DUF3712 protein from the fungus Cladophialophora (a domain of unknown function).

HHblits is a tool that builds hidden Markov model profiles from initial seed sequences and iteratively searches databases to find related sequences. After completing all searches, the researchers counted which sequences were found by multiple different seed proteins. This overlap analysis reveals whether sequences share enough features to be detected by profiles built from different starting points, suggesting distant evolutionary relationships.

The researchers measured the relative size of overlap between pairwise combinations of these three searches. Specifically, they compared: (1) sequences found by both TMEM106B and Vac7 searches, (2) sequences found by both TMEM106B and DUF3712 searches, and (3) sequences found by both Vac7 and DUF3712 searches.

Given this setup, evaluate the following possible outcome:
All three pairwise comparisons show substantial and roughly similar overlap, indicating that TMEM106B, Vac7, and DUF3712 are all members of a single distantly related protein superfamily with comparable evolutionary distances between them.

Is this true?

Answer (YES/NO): NO